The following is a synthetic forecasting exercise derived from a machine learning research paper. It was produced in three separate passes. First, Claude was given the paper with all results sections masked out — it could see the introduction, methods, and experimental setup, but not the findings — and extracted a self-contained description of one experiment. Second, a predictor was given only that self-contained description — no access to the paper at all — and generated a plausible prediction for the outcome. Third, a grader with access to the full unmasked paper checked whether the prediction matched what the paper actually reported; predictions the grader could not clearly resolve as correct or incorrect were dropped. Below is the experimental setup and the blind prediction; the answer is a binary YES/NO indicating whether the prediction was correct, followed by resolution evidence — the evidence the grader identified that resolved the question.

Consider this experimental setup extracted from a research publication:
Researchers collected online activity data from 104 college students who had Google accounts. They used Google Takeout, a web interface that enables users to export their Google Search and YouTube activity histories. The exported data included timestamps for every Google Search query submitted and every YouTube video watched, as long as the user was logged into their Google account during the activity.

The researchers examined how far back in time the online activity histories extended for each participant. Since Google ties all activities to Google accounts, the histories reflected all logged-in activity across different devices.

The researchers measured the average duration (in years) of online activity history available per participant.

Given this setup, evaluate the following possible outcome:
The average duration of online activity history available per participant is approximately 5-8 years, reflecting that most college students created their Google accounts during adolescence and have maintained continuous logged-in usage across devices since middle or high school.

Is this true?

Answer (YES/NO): YES